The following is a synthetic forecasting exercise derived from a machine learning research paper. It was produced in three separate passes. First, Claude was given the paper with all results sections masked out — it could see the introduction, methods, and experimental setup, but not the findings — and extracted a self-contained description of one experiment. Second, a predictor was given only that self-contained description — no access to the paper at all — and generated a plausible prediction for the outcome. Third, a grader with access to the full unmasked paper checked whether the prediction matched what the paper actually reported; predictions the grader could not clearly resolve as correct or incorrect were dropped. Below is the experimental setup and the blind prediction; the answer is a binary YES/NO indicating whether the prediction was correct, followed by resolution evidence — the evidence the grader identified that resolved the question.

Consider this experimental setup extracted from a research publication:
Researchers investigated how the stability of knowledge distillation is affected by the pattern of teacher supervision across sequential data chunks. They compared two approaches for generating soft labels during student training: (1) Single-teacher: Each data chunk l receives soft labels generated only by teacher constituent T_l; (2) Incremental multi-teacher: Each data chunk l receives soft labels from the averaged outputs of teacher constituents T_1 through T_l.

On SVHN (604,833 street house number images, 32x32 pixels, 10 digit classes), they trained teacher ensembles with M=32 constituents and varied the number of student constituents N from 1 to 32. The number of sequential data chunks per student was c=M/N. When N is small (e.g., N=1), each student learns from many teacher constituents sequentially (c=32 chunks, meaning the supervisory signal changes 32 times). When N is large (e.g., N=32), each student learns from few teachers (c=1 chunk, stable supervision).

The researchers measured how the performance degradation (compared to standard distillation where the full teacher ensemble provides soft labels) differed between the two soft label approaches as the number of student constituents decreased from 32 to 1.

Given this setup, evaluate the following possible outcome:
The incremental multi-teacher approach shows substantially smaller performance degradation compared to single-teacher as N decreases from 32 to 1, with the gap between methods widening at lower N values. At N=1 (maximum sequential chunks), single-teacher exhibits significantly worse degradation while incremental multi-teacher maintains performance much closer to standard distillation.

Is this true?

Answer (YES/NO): YES